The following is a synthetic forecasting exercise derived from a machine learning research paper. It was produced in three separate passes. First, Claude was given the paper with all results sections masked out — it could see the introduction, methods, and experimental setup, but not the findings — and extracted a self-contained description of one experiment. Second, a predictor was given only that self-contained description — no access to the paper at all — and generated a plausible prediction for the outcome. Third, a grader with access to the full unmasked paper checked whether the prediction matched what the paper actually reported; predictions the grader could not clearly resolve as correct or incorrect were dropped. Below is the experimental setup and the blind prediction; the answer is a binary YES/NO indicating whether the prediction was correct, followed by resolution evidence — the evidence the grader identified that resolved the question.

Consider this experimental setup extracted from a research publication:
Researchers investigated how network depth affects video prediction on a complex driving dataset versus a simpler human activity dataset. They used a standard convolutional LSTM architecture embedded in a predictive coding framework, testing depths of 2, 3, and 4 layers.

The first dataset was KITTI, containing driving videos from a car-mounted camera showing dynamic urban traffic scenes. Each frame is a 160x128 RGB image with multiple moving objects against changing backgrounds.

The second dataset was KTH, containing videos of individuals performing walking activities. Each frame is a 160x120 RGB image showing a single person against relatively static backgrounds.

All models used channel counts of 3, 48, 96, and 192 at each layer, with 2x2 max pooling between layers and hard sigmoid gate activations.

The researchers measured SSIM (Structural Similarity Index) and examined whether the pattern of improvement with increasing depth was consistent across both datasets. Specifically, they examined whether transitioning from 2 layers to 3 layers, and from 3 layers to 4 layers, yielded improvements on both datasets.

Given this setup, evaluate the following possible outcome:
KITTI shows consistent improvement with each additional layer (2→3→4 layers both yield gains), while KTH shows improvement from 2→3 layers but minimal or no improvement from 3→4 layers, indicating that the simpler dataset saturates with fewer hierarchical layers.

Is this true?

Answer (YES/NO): NO